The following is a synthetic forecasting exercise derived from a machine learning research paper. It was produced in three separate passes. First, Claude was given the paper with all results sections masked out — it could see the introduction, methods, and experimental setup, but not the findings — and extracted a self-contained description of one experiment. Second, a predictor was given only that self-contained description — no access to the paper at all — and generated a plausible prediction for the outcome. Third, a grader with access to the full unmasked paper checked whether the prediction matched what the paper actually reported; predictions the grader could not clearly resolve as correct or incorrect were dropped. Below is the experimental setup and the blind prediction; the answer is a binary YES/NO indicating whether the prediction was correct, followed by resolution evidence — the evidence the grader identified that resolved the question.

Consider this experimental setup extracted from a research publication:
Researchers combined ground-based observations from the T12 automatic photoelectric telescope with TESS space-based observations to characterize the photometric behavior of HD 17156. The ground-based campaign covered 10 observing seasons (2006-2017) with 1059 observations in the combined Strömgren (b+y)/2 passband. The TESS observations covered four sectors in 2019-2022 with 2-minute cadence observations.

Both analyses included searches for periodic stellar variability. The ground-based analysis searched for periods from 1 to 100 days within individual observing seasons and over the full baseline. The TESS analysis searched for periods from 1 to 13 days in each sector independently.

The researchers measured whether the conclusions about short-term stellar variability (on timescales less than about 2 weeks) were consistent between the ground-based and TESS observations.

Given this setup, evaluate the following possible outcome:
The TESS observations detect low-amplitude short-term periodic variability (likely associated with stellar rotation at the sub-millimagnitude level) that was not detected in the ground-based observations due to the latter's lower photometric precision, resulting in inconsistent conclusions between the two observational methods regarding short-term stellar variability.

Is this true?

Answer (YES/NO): NO